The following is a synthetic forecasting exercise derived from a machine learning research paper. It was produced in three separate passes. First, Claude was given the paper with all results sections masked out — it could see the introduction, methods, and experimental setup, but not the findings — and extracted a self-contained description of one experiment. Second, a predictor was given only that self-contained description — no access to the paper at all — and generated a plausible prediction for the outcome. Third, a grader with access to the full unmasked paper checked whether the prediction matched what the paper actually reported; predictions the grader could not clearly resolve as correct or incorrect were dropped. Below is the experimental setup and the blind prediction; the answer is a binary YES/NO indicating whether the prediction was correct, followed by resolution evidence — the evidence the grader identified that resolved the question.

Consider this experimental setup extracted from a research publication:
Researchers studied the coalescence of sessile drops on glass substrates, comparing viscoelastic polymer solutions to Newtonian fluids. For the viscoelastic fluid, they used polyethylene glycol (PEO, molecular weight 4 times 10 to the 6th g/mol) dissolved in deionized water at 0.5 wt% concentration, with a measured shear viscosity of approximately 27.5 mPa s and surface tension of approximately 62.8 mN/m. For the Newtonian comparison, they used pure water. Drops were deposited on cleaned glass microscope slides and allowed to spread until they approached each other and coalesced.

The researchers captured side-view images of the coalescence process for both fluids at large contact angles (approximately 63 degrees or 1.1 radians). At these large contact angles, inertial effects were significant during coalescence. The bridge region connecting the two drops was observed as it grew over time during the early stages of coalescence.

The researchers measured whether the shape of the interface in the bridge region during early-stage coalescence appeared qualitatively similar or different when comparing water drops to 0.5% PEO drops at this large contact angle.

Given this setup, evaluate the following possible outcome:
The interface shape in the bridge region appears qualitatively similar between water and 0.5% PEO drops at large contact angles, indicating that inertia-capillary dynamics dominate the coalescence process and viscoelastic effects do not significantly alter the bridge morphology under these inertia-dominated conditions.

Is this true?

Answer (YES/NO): NO